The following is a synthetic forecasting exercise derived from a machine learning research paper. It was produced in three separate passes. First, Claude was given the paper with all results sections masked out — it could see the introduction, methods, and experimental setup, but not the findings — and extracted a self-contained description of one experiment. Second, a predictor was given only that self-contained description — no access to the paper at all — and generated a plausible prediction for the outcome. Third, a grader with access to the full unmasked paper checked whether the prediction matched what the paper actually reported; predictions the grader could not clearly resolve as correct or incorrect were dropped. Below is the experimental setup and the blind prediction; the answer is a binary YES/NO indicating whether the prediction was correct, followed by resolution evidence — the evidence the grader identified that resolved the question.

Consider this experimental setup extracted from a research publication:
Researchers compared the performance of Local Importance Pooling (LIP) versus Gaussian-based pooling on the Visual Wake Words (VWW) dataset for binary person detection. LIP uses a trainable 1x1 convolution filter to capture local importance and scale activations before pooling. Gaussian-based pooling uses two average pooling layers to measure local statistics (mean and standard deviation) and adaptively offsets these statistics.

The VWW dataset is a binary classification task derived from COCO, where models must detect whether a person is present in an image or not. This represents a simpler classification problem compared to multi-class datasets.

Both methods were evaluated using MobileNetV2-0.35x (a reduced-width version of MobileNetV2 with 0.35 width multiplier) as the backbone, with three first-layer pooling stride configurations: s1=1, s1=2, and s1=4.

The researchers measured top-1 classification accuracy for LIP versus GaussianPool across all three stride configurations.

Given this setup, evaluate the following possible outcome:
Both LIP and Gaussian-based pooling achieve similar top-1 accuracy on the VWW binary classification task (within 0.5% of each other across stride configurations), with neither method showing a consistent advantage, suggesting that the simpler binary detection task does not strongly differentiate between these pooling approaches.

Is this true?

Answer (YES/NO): YES